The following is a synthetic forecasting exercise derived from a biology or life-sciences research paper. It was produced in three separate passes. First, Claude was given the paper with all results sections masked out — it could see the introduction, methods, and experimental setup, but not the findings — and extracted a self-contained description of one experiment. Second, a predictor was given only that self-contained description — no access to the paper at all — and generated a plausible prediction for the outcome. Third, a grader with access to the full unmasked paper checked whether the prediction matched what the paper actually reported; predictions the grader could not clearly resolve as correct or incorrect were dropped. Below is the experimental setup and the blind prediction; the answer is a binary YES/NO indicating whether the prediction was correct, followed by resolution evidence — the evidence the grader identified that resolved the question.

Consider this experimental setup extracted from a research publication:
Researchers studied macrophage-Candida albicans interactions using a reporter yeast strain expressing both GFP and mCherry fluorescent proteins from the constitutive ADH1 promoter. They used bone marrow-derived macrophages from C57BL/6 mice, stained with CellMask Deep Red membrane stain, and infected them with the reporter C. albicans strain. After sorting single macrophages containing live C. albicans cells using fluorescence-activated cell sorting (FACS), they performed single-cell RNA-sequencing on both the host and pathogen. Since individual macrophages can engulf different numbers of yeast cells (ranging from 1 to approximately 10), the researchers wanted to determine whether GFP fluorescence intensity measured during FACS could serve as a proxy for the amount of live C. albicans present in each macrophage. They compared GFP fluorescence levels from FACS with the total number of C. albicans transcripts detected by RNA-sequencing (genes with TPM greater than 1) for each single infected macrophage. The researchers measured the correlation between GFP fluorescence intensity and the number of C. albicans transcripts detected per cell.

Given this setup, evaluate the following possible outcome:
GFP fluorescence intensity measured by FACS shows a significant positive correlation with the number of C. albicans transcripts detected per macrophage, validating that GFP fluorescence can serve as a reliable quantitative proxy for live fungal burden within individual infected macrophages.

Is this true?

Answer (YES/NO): NO